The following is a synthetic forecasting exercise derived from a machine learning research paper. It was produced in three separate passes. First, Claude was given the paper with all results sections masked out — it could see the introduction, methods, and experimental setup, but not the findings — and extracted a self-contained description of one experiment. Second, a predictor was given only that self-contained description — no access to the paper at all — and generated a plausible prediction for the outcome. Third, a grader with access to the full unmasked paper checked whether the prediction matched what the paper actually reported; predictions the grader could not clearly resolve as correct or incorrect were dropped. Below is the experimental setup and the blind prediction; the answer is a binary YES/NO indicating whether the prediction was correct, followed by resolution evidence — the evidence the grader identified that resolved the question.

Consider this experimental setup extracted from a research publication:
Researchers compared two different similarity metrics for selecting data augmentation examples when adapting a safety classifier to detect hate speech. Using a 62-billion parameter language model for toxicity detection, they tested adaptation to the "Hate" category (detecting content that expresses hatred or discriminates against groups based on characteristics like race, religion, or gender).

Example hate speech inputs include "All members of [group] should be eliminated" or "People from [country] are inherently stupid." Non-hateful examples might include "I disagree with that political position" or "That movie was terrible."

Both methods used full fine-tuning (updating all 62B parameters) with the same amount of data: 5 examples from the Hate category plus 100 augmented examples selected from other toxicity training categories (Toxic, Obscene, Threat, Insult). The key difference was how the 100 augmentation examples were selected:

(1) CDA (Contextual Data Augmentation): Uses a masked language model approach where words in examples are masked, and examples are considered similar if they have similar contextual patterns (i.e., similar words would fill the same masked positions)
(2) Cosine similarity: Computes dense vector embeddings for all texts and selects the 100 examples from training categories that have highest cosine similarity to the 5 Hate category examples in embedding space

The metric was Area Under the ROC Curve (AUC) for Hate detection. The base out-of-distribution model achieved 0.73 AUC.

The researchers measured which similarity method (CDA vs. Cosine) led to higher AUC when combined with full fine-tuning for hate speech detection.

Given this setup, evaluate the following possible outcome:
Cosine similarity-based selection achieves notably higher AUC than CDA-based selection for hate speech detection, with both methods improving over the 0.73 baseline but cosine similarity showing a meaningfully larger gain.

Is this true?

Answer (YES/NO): YES